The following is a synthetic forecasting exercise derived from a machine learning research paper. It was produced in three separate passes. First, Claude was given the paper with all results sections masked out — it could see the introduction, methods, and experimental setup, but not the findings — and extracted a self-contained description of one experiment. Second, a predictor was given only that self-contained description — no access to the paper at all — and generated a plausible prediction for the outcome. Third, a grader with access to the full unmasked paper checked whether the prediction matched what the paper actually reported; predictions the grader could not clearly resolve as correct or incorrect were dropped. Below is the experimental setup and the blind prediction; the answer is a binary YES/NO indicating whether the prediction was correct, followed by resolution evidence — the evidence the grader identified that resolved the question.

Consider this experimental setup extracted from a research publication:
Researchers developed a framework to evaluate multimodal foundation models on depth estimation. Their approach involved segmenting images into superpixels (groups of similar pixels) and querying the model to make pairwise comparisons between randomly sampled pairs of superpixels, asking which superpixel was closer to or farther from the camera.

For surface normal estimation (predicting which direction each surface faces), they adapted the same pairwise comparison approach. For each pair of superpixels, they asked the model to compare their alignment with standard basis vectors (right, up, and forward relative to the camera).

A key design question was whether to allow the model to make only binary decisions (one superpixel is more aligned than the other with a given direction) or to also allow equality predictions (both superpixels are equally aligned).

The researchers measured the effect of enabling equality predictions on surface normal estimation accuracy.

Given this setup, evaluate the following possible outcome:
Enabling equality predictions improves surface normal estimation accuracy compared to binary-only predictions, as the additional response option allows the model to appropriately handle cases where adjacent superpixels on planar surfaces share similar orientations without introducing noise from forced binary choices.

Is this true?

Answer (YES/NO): YES